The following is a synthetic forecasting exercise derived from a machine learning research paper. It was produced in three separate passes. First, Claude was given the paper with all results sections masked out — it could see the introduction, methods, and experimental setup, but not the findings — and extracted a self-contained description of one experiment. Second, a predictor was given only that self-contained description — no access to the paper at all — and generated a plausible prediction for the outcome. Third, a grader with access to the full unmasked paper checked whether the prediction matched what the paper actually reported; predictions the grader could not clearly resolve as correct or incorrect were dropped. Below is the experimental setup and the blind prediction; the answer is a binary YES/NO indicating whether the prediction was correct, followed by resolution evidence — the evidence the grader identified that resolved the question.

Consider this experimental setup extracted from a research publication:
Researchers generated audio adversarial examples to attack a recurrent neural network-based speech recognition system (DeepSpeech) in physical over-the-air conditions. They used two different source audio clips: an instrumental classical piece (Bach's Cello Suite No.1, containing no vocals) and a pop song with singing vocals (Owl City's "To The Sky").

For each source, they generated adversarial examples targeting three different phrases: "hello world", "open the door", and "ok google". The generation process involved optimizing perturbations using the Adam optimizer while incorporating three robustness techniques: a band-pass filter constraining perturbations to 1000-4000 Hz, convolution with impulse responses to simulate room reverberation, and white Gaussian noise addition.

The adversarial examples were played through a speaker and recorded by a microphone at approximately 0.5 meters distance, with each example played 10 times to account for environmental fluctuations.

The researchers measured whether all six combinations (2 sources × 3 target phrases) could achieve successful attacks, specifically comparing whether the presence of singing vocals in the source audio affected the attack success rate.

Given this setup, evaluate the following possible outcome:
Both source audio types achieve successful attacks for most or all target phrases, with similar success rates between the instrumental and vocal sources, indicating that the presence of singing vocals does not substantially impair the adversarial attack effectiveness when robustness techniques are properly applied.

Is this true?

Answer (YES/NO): YES